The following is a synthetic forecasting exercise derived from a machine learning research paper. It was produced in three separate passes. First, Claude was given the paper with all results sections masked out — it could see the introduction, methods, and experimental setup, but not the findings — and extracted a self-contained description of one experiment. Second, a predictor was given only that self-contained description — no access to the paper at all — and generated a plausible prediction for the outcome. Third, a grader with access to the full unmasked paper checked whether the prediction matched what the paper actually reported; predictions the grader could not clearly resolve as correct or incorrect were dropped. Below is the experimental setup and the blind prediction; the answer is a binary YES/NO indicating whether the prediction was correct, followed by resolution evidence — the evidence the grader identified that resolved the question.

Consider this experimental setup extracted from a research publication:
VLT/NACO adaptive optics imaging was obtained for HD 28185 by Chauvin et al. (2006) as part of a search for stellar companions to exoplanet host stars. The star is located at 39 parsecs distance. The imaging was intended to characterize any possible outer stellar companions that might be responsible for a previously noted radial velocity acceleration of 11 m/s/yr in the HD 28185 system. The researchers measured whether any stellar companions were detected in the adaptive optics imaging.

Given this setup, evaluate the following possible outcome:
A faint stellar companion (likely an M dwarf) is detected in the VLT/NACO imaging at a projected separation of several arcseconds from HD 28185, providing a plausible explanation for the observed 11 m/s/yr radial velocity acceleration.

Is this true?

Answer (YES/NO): NO